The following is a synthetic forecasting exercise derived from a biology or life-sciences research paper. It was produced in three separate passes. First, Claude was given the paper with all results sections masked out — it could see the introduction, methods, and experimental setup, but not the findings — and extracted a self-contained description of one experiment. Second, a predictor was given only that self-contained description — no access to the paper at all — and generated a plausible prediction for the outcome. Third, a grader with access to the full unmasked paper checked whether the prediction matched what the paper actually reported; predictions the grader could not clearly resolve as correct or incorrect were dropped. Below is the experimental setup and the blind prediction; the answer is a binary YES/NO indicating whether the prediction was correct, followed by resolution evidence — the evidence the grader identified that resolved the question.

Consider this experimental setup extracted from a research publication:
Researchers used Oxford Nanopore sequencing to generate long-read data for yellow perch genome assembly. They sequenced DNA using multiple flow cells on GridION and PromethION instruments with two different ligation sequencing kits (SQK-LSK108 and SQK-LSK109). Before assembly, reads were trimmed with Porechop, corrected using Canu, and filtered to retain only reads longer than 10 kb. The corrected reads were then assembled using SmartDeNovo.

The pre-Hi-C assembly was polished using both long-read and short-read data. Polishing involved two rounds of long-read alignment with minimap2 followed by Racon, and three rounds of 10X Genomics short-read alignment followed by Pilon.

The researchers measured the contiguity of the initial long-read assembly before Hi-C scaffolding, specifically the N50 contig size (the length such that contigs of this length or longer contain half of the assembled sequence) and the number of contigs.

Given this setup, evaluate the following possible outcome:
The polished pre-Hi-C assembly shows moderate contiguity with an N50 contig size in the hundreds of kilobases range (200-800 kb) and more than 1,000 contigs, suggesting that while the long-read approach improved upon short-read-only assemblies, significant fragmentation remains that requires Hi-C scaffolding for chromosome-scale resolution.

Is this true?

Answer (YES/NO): NO